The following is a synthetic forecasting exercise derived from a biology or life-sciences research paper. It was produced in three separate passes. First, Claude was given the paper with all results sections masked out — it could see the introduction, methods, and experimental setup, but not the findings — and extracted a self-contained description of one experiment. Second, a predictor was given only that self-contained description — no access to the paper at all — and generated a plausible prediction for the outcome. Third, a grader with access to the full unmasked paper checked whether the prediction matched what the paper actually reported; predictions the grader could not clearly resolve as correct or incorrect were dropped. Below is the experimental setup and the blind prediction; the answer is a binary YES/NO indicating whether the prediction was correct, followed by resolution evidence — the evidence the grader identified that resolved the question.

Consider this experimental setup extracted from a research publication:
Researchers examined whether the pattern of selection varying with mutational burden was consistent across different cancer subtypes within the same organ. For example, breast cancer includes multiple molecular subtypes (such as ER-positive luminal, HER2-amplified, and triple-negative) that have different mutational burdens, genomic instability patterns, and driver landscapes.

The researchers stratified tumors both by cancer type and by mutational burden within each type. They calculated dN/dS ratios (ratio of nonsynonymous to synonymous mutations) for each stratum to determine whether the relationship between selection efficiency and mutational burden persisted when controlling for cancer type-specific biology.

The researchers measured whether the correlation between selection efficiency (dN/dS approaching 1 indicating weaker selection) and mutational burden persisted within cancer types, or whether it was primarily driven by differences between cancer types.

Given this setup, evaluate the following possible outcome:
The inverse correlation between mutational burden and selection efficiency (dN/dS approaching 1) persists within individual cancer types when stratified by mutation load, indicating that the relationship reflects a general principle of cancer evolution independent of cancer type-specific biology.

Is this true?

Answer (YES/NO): YES